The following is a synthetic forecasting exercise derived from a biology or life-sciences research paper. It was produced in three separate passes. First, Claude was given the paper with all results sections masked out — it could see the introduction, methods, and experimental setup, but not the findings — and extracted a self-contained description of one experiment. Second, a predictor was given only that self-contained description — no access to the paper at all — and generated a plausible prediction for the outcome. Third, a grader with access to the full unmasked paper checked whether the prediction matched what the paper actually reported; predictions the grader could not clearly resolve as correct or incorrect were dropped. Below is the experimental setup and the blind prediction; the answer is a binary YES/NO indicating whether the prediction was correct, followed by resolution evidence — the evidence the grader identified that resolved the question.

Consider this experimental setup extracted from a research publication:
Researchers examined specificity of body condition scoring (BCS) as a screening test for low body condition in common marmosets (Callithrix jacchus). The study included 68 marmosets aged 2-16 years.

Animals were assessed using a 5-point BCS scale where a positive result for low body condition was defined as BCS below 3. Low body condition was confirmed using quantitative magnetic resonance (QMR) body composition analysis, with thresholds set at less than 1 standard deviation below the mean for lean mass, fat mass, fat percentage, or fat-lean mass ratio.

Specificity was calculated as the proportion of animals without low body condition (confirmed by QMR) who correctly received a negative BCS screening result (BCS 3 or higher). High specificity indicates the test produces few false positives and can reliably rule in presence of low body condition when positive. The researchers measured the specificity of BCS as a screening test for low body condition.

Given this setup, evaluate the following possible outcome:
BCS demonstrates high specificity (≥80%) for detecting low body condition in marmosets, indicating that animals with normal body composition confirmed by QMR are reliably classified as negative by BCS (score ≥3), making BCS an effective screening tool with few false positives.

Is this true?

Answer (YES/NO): YES